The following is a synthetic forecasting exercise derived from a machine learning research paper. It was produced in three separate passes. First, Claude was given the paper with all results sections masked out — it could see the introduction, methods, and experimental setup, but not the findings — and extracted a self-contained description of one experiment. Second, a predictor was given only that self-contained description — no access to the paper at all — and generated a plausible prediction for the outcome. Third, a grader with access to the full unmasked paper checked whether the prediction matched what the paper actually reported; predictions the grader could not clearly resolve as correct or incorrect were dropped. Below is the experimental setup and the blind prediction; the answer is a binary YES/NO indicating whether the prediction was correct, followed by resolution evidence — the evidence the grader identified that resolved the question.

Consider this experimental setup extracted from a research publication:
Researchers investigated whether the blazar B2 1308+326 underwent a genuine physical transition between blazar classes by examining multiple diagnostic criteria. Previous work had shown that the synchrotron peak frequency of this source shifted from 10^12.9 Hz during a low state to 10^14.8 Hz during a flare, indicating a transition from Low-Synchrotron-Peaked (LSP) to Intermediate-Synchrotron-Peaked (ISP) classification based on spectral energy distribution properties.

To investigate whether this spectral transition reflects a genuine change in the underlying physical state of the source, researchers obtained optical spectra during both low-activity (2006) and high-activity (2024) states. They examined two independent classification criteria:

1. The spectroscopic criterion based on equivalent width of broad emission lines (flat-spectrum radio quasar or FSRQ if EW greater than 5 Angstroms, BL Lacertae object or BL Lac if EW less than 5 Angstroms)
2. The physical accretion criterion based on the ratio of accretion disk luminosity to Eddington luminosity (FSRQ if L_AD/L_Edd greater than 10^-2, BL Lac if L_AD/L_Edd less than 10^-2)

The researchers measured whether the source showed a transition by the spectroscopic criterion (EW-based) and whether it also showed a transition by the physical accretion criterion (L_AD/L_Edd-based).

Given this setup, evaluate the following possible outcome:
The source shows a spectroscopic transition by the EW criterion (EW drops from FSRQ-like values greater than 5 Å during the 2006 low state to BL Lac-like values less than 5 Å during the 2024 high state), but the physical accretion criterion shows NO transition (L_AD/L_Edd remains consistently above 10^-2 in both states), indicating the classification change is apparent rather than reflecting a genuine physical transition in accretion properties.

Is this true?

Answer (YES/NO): YES